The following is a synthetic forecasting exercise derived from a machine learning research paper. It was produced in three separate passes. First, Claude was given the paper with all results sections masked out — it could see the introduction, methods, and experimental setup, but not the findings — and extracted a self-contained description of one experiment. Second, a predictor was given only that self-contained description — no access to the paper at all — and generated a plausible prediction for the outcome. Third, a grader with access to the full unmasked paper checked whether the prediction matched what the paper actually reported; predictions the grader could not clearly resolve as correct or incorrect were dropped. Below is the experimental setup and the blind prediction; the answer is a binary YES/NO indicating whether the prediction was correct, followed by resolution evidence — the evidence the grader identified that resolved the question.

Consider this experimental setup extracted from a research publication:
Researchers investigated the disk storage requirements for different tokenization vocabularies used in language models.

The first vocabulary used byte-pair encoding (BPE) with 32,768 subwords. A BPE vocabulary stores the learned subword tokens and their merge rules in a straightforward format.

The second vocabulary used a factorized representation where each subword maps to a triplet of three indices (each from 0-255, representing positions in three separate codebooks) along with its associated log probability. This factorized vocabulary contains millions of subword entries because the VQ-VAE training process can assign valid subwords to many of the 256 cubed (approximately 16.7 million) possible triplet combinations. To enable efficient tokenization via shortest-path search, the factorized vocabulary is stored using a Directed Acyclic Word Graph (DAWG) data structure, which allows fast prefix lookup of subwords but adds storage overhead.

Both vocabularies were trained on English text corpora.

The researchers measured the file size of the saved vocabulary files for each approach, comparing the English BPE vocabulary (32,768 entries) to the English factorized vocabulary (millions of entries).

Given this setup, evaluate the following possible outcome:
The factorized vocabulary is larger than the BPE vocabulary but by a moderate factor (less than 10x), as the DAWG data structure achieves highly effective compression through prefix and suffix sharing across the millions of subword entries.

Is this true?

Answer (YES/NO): NO